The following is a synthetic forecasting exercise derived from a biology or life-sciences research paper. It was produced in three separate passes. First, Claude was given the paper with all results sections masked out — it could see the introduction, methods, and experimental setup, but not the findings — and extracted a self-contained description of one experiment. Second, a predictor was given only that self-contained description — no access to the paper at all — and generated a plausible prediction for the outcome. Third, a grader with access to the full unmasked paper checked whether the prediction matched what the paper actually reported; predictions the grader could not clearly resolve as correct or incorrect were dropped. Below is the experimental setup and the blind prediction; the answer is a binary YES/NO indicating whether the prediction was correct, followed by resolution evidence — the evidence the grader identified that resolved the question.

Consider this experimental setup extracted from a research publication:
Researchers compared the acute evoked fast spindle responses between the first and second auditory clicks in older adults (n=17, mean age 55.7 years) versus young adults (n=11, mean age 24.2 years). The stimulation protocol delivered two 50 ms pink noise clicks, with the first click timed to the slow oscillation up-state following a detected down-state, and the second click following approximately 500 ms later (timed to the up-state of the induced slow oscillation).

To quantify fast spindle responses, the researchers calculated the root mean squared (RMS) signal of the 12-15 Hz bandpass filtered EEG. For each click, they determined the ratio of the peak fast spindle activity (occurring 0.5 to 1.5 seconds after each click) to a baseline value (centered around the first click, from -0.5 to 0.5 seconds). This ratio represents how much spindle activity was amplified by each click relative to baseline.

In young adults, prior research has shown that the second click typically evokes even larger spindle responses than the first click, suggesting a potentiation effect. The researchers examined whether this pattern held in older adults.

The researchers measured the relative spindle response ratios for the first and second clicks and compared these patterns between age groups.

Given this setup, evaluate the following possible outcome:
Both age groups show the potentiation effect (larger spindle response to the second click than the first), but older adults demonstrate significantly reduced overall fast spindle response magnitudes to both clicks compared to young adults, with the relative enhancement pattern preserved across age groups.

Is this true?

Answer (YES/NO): NO